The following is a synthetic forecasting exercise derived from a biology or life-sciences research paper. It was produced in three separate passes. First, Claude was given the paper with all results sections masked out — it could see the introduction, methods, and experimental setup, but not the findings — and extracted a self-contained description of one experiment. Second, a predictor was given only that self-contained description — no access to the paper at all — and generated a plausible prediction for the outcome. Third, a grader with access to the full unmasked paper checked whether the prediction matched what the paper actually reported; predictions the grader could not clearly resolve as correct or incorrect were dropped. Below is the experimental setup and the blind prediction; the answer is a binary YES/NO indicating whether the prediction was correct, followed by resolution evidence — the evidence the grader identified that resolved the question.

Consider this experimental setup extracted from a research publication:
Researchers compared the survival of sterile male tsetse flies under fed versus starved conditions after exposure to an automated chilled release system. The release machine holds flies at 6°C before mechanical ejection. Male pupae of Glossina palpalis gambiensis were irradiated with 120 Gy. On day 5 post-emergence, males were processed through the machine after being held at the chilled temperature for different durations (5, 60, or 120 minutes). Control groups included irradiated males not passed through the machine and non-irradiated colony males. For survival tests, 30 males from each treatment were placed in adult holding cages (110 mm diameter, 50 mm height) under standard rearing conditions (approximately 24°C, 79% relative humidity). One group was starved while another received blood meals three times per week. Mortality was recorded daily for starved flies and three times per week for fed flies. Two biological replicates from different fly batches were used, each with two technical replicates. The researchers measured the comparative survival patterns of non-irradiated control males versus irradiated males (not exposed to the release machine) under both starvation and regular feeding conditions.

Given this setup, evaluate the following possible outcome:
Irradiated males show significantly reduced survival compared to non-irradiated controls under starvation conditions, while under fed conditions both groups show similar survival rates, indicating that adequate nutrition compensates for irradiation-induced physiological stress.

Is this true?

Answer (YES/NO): NO